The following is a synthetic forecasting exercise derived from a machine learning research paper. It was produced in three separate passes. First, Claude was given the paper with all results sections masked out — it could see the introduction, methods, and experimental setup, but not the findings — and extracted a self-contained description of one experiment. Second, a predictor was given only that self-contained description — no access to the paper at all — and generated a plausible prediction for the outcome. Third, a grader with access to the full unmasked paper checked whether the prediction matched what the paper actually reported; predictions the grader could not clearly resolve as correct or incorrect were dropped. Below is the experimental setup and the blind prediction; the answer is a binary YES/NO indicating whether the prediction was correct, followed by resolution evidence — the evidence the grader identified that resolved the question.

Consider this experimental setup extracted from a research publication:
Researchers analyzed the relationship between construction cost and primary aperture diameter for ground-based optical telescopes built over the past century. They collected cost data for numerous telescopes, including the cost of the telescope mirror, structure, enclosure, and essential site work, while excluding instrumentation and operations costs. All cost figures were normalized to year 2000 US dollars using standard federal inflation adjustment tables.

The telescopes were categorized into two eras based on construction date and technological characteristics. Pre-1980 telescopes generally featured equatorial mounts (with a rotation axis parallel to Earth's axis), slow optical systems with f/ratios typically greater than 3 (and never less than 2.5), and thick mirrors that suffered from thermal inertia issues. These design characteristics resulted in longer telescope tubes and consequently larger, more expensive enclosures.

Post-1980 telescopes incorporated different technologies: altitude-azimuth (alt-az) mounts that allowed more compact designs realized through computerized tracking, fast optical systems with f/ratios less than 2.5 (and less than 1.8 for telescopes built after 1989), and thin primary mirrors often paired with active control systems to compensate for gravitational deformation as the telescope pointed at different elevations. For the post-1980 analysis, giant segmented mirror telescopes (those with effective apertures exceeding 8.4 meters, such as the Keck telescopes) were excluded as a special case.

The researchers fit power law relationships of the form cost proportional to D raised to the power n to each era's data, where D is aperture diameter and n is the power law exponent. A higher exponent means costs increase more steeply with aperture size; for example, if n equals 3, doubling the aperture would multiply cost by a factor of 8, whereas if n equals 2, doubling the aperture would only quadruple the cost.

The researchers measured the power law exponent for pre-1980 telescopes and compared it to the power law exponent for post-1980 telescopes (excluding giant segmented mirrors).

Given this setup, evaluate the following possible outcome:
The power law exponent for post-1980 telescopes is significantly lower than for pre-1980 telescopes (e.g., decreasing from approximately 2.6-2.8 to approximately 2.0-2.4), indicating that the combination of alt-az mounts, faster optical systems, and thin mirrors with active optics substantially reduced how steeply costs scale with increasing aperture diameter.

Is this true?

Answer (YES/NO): NO